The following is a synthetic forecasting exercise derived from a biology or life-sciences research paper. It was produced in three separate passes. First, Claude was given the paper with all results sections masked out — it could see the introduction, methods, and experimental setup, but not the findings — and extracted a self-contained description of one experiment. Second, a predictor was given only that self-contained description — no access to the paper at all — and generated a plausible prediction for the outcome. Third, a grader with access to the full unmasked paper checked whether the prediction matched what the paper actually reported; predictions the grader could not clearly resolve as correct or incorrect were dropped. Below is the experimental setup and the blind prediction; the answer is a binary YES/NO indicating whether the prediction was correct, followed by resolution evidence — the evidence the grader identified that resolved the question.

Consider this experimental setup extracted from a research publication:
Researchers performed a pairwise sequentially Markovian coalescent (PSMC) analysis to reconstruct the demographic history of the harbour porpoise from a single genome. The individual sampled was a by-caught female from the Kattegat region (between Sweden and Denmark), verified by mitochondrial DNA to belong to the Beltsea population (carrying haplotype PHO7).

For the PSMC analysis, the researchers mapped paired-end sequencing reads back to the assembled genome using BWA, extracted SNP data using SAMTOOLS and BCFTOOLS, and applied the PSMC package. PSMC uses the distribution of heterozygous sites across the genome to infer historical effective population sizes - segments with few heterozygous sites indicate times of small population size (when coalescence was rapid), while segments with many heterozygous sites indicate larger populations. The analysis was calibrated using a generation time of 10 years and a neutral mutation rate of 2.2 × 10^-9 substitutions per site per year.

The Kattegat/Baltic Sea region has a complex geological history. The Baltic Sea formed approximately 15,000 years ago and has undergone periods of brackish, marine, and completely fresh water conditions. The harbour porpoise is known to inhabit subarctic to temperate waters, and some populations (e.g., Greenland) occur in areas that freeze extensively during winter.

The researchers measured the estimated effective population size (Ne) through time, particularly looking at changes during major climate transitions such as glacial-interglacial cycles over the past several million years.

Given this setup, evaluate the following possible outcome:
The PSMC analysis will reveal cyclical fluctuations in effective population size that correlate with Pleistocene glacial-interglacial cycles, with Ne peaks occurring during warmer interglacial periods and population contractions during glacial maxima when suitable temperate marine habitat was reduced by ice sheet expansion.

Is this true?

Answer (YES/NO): NO